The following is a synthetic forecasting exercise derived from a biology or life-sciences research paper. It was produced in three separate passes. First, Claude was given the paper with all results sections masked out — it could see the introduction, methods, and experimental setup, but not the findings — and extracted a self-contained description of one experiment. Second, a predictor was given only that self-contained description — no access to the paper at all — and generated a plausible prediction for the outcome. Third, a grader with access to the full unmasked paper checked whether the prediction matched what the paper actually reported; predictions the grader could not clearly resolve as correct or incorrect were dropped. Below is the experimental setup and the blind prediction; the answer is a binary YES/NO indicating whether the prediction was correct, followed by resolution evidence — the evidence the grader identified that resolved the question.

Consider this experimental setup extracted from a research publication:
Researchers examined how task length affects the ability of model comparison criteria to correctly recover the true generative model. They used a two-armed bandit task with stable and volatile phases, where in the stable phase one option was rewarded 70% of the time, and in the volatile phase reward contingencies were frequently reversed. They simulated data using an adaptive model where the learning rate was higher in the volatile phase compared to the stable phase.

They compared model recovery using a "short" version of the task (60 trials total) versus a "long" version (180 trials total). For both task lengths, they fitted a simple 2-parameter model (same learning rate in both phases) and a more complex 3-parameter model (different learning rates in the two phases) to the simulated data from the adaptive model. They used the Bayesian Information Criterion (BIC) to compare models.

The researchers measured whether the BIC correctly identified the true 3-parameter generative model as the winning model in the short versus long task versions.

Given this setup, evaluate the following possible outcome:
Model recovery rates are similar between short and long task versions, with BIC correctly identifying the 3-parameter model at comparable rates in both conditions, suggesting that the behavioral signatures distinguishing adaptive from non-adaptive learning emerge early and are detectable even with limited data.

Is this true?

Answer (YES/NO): NO